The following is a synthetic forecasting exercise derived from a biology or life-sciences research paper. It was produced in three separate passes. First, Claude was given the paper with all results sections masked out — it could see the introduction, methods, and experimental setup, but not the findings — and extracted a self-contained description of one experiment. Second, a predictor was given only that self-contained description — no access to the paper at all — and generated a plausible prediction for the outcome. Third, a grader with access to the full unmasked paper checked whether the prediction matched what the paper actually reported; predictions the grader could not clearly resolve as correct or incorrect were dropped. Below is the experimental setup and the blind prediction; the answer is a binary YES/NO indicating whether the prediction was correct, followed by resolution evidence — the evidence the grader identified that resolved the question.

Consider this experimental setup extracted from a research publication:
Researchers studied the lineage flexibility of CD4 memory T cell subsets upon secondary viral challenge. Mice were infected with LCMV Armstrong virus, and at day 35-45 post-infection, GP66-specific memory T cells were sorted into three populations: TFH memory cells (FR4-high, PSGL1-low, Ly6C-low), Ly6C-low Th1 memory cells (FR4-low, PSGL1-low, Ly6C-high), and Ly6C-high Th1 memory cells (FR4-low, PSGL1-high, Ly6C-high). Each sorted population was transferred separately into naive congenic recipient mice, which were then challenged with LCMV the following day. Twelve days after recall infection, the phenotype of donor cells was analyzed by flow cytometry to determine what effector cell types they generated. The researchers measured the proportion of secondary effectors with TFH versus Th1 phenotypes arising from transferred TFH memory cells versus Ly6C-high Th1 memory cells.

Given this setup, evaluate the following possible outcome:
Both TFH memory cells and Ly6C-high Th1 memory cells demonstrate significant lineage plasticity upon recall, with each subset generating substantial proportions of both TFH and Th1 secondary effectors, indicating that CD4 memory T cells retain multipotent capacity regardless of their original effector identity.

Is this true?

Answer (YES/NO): NO